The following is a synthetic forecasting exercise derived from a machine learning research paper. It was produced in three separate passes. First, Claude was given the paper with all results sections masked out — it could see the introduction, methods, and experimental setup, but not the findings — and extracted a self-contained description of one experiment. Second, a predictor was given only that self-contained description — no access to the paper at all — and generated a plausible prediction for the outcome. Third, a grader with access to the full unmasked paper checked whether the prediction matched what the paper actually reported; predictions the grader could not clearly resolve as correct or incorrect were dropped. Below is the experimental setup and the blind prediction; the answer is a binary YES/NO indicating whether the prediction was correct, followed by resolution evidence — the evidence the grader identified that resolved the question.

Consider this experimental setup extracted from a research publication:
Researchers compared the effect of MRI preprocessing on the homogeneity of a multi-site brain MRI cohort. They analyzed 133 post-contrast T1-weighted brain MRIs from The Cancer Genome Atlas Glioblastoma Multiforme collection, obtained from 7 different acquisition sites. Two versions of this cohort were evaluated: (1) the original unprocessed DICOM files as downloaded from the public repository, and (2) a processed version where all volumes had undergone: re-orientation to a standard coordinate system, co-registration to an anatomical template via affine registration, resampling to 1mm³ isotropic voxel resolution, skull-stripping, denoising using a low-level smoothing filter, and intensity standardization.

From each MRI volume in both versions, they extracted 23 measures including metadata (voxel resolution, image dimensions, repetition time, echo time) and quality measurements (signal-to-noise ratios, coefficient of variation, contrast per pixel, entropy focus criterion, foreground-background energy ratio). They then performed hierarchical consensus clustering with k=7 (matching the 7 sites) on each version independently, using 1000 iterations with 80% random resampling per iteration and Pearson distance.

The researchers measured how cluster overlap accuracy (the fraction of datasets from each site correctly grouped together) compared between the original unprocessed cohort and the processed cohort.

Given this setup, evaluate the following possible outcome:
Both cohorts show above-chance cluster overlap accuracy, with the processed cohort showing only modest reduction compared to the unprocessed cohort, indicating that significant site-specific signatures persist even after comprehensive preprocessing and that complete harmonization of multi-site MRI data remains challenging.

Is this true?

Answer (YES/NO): NO